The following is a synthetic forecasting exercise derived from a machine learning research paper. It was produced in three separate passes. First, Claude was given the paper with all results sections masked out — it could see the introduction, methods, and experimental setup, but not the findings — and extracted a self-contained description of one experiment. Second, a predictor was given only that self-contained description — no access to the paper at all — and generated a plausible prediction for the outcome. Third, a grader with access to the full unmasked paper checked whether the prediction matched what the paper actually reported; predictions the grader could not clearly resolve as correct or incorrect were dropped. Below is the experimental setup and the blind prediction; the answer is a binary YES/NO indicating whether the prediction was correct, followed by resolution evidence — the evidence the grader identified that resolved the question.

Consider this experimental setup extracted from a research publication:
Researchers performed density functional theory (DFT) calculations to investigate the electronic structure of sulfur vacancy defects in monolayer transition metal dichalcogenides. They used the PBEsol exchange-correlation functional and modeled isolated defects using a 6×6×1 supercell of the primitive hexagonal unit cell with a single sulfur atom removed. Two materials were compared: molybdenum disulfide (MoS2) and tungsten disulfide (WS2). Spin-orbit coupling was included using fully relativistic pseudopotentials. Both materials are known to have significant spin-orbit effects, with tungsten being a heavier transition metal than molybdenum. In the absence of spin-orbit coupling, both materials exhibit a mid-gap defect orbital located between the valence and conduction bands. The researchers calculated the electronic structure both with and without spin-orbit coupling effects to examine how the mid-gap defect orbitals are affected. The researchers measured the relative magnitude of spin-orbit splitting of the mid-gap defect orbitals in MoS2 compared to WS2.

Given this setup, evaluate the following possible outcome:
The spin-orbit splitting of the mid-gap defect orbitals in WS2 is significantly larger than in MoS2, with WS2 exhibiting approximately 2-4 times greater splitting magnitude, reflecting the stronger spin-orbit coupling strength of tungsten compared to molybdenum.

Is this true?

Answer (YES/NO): YES